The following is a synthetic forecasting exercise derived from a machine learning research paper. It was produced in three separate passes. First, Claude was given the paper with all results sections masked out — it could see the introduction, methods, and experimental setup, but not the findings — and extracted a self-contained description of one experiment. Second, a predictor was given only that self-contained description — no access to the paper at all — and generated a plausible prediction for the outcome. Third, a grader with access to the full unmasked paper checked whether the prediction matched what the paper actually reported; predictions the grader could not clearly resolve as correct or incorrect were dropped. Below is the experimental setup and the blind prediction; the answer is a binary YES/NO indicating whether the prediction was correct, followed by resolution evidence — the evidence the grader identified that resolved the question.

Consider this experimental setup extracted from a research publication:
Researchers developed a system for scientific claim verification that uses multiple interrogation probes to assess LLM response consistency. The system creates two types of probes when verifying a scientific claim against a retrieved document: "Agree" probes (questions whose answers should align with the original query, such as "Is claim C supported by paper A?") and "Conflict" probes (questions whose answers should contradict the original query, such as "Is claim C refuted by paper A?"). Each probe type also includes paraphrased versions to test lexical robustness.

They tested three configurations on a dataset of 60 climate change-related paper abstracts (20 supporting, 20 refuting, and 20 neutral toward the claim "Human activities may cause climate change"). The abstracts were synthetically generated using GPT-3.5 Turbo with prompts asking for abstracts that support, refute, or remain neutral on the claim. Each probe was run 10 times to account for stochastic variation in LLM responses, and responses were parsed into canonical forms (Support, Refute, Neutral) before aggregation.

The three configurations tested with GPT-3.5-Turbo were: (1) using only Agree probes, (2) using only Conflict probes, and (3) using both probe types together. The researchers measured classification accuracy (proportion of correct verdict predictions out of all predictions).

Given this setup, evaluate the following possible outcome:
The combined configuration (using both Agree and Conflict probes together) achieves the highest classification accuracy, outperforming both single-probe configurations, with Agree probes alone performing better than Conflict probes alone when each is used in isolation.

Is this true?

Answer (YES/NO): NO